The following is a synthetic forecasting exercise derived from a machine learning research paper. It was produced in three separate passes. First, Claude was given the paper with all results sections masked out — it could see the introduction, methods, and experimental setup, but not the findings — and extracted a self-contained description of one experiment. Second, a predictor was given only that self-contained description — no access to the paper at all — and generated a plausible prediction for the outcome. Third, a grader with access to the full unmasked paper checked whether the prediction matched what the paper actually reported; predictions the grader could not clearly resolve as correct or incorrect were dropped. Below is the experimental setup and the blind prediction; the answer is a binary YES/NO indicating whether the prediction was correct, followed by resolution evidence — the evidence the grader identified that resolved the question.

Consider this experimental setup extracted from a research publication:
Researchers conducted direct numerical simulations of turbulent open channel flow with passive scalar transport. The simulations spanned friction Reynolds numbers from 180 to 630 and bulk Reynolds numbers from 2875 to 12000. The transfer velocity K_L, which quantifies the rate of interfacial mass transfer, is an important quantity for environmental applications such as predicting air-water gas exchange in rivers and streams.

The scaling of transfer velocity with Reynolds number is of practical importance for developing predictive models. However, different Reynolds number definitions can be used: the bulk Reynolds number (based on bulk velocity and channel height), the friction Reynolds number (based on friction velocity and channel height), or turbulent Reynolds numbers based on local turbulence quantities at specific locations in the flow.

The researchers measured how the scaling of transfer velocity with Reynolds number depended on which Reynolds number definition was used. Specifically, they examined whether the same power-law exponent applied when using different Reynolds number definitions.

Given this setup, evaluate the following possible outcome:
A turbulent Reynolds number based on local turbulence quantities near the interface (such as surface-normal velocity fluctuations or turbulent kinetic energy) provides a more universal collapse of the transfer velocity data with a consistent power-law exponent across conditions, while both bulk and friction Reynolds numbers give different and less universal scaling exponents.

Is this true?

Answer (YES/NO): NO